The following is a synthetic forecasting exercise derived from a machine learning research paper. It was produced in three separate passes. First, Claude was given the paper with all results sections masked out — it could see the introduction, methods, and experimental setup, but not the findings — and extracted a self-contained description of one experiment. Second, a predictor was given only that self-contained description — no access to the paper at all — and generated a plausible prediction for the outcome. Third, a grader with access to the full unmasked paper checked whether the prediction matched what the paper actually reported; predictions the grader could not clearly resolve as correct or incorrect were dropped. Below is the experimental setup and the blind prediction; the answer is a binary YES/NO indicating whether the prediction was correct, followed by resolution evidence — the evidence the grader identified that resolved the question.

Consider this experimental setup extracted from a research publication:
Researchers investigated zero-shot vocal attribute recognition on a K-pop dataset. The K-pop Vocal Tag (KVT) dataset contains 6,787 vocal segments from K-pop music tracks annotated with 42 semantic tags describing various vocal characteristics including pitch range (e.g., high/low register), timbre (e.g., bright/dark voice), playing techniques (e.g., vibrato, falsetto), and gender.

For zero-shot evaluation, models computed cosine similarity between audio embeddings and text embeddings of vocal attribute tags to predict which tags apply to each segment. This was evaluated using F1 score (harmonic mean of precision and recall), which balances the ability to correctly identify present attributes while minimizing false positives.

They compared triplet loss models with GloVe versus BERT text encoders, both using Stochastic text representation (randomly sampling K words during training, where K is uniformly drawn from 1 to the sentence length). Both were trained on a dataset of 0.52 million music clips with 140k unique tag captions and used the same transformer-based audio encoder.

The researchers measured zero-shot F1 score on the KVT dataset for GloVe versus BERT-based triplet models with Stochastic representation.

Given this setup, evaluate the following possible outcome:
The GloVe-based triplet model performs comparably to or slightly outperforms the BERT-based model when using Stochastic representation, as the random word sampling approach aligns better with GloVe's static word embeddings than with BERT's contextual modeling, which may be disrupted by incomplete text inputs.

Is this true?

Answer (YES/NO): NO